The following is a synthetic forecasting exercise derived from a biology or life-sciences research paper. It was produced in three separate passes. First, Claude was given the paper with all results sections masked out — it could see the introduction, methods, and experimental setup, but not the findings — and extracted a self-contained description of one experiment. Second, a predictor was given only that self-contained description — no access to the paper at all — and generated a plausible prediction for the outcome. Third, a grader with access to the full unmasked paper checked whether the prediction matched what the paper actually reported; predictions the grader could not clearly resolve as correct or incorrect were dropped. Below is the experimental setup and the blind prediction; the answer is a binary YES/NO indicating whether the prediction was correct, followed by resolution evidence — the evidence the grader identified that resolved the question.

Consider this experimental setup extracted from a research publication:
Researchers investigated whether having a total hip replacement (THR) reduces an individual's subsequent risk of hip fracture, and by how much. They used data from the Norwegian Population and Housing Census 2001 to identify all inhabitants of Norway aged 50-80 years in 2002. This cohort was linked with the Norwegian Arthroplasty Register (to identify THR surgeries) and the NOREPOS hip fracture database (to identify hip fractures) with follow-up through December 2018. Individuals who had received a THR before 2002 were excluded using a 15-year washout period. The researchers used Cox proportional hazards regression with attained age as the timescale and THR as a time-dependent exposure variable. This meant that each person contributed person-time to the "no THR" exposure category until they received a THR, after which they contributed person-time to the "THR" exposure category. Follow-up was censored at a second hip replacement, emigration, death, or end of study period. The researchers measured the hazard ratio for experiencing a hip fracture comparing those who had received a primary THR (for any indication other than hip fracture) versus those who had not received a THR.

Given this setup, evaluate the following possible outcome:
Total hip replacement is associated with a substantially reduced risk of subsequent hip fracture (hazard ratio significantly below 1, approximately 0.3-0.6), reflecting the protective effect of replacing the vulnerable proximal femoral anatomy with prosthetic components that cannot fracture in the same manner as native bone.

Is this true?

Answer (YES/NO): YES